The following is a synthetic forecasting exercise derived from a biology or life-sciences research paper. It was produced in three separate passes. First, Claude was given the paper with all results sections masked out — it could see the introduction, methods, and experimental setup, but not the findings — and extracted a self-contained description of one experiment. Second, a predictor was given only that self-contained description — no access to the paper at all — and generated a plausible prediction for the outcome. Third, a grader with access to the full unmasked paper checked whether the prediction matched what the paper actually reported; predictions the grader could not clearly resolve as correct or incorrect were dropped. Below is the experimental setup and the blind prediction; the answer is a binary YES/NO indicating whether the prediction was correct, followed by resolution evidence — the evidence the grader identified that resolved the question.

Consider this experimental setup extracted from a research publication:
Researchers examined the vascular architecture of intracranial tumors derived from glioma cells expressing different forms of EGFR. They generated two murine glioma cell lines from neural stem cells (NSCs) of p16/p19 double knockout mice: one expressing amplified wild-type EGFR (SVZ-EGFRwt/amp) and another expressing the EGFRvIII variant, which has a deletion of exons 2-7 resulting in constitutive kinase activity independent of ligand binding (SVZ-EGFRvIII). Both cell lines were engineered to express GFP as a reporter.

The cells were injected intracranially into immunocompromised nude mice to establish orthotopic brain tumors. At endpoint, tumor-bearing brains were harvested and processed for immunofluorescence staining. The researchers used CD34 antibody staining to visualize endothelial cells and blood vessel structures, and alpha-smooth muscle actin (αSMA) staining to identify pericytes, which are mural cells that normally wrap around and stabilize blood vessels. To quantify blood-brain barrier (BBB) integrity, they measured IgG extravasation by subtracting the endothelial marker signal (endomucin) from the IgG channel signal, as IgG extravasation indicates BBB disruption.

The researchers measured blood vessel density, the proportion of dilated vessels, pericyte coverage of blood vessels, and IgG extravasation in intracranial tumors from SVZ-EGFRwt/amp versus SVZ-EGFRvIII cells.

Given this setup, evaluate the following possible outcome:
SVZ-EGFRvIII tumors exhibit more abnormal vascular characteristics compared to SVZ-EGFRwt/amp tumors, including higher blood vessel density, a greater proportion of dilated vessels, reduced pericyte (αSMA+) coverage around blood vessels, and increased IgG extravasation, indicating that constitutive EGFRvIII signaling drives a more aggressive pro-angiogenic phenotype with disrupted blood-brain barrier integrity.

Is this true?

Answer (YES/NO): NO